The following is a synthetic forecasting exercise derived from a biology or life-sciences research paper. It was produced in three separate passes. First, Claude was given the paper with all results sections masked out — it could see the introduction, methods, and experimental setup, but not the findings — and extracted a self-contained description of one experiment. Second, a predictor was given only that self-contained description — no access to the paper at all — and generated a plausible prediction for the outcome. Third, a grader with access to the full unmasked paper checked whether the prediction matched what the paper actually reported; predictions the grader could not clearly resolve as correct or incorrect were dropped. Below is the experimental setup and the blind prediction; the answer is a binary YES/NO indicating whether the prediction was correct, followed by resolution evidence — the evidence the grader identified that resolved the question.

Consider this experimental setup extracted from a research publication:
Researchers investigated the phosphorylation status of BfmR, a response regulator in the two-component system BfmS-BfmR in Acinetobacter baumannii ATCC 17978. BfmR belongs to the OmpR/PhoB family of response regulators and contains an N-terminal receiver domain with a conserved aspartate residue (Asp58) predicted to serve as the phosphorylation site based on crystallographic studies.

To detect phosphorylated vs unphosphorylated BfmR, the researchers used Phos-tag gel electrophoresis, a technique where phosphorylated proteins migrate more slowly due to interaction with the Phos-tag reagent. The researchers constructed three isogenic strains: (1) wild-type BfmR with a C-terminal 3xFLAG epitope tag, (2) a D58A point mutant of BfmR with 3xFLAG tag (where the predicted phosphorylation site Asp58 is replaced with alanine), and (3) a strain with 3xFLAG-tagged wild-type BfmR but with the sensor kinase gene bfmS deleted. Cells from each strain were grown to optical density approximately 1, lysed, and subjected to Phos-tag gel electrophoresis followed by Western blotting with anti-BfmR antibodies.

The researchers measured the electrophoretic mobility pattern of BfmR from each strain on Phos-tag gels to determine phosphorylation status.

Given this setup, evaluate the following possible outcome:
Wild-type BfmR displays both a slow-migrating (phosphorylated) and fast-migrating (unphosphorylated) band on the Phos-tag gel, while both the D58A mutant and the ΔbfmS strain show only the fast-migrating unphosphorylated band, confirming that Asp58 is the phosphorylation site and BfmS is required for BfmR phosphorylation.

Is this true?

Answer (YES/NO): NO